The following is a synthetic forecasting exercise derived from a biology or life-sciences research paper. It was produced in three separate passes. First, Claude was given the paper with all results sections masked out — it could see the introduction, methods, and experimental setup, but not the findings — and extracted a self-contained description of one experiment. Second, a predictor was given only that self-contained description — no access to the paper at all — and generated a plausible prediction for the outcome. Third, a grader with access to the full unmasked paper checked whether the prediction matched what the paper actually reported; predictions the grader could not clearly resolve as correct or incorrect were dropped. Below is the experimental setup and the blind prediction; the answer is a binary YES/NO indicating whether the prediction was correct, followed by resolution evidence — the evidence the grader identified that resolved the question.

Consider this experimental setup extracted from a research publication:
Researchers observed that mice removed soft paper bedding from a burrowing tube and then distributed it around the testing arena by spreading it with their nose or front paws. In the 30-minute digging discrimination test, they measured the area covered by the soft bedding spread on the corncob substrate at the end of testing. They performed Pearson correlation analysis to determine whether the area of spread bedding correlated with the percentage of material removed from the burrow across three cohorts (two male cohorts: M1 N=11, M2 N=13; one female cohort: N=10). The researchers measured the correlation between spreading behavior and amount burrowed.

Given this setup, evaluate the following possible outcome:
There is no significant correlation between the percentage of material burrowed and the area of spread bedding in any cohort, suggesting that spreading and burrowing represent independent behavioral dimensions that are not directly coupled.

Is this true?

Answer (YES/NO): NO